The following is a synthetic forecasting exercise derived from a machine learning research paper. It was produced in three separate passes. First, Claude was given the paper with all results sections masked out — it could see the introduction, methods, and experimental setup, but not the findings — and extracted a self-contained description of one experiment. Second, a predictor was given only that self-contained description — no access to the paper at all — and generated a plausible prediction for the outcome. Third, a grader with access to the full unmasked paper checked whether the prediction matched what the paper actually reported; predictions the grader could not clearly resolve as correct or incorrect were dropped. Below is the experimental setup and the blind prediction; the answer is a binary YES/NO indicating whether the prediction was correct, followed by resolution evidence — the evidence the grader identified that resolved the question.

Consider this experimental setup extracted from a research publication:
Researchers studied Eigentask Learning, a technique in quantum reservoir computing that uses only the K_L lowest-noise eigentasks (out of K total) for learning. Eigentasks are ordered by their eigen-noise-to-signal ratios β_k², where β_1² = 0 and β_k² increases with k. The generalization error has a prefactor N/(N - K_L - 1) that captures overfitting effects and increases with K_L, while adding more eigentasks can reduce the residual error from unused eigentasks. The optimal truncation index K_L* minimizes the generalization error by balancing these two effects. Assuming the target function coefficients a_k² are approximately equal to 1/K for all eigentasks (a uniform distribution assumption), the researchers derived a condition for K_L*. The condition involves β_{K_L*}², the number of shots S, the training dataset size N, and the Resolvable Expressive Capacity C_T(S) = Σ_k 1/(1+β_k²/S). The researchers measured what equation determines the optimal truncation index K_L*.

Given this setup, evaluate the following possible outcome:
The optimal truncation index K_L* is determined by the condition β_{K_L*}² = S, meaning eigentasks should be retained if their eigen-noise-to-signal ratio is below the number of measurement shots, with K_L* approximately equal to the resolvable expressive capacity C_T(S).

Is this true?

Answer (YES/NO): NO